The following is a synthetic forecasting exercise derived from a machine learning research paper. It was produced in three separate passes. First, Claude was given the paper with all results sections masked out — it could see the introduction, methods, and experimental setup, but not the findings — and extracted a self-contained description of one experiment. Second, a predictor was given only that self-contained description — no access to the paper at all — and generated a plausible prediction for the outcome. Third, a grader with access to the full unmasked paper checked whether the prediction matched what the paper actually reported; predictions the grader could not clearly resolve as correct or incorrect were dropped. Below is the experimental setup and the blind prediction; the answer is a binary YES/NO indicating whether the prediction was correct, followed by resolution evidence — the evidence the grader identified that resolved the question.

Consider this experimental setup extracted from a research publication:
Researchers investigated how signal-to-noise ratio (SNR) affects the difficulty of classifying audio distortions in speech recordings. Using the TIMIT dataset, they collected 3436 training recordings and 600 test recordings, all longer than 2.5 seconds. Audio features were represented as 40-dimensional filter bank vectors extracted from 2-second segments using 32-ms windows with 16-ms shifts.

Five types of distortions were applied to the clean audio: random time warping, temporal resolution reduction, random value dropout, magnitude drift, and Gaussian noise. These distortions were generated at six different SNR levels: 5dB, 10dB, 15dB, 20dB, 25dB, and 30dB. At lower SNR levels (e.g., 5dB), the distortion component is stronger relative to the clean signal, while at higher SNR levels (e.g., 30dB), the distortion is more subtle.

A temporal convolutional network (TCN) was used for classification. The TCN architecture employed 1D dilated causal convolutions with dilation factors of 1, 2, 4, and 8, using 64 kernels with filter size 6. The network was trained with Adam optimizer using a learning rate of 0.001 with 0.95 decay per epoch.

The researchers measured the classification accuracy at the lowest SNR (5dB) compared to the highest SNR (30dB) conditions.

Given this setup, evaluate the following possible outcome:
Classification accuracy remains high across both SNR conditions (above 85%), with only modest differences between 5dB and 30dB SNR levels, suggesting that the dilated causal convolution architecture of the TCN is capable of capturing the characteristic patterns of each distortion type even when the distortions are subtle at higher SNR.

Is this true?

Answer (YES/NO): NO